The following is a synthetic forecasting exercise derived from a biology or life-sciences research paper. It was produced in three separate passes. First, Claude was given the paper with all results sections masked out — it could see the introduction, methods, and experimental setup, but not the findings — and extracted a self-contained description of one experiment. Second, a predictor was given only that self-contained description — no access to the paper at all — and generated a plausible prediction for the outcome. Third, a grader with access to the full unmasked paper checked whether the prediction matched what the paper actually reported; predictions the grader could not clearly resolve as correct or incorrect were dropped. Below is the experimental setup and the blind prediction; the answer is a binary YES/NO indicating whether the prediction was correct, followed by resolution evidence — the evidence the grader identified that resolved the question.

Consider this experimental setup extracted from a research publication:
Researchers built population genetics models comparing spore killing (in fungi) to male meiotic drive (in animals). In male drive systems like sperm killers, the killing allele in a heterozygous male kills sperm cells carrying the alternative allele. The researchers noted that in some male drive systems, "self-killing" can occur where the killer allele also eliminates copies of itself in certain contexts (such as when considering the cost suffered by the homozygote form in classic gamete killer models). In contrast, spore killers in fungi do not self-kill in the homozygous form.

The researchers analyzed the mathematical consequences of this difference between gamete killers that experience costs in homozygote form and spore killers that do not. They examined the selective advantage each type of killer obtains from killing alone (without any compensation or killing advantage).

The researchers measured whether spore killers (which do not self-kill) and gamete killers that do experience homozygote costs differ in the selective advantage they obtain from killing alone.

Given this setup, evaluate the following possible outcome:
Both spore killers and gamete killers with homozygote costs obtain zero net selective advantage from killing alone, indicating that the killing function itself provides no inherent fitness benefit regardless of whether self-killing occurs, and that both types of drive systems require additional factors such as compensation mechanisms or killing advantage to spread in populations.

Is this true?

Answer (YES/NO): NO